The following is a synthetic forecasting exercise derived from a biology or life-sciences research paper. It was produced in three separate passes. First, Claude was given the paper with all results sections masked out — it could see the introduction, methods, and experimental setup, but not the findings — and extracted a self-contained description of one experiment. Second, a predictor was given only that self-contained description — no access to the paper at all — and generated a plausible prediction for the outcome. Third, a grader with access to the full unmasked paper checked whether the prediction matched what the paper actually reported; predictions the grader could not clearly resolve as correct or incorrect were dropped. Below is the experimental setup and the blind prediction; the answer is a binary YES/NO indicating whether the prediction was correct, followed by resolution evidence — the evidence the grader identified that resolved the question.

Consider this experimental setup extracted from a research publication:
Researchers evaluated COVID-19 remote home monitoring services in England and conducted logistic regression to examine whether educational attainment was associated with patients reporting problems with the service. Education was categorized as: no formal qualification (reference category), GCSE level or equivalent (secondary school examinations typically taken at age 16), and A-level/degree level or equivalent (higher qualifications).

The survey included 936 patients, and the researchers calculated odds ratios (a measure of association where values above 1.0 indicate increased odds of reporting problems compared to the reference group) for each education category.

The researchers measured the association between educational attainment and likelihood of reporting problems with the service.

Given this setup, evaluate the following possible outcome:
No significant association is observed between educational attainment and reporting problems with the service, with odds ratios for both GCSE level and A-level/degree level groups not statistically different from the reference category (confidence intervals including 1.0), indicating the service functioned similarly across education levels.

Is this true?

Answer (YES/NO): NO